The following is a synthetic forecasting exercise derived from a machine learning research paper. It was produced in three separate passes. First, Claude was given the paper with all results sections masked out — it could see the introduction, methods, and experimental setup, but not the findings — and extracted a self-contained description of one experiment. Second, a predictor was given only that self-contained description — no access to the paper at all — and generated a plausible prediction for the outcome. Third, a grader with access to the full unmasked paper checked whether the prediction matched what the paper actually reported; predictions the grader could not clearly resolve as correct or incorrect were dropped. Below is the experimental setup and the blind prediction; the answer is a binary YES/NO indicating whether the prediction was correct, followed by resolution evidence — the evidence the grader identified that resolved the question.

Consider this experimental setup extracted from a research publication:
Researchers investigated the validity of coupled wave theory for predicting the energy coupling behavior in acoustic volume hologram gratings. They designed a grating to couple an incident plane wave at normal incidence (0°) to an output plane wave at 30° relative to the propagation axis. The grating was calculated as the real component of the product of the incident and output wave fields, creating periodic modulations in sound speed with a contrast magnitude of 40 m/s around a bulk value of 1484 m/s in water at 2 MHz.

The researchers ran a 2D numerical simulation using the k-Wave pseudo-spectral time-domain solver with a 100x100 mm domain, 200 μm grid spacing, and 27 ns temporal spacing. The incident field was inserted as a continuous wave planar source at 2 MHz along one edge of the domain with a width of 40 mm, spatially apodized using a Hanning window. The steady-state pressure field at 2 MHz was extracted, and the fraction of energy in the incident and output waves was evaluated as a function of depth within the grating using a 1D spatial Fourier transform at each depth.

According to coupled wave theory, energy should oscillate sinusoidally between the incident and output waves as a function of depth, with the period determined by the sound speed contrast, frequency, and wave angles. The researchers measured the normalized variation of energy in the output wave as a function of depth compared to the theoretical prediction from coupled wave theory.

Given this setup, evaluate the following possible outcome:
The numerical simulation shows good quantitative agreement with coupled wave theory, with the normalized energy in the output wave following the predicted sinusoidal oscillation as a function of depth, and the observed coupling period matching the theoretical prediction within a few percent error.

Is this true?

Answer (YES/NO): YES